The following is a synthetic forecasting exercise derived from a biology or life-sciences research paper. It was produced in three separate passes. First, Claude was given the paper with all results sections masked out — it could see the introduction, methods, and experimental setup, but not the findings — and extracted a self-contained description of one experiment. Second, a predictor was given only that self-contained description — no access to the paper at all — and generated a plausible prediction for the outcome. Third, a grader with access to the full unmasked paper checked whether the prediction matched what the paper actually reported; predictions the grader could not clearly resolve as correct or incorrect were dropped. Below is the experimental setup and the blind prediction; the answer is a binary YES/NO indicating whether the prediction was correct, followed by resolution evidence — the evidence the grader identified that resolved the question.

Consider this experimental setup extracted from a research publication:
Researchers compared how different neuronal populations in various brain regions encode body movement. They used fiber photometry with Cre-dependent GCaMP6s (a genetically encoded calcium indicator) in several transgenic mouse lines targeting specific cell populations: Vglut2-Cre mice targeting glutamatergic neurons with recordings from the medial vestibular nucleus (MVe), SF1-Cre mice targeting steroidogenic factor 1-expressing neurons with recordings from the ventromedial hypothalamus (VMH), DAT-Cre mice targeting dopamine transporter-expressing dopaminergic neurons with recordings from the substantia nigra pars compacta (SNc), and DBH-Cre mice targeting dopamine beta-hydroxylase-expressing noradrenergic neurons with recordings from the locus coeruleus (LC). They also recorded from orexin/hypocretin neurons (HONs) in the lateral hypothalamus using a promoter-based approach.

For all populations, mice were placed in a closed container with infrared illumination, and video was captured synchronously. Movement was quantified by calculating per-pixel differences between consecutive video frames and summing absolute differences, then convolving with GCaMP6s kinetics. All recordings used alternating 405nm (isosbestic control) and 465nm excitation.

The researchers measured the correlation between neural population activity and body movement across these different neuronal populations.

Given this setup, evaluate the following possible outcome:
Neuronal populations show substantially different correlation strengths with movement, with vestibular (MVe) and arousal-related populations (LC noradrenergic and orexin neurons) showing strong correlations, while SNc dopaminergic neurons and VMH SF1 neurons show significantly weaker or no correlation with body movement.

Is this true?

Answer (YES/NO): NO